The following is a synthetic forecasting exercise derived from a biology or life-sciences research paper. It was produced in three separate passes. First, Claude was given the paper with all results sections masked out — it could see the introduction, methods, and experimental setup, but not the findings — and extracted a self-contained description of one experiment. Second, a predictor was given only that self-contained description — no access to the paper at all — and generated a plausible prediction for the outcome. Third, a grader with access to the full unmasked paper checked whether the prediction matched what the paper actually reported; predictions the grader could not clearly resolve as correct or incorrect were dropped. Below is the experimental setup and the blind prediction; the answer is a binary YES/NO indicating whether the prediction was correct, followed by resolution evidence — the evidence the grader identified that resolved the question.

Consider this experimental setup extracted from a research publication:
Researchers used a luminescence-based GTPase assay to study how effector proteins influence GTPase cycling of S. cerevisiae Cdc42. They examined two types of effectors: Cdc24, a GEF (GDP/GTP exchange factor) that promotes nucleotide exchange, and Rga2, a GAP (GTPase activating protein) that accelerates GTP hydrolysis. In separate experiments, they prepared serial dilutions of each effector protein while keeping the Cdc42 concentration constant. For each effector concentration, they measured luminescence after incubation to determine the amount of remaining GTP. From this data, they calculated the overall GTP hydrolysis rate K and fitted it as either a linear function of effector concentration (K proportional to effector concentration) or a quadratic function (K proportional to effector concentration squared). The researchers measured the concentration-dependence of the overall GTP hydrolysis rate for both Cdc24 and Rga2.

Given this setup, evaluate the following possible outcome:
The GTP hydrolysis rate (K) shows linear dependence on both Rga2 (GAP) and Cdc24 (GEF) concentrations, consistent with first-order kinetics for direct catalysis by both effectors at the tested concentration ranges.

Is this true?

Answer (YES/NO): NO